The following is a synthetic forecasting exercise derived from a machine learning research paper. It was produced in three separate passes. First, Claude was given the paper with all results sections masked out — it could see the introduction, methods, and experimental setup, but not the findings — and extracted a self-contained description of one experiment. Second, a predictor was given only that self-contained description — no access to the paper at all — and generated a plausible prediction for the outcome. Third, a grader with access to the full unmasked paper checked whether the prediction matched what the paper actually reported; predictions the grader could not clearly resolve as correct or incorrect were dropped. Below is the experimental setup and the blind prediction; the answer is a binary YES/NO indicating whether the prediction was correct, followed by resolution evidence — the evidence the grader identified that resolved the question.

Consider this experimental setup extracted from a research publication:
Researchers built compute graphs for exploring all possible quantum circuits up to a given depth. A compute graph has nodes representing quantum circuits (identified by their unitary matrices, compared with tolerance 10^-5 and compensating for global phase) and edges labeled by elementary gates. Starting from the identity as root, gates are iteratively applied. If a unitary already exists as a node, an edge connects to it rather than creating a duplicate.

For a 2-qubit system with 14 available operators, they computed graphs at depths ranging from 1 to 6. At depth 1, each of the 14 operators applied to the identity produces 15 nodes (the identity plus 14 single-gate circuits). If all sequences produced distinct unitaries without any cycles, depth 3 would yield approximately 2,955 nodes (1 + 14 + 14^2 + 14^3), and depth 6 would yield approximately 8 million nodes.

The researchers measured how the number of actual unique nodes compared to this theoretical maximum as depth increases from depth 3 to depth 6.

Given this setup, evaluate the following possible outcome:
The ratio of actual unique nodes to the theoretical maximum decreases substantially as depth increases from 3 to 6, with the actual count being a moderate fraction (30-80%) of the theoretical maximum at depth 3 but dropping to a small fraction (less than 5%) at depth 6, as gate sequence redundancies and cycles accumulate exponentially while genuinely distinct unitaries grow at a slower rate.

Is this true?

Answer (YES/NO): NO